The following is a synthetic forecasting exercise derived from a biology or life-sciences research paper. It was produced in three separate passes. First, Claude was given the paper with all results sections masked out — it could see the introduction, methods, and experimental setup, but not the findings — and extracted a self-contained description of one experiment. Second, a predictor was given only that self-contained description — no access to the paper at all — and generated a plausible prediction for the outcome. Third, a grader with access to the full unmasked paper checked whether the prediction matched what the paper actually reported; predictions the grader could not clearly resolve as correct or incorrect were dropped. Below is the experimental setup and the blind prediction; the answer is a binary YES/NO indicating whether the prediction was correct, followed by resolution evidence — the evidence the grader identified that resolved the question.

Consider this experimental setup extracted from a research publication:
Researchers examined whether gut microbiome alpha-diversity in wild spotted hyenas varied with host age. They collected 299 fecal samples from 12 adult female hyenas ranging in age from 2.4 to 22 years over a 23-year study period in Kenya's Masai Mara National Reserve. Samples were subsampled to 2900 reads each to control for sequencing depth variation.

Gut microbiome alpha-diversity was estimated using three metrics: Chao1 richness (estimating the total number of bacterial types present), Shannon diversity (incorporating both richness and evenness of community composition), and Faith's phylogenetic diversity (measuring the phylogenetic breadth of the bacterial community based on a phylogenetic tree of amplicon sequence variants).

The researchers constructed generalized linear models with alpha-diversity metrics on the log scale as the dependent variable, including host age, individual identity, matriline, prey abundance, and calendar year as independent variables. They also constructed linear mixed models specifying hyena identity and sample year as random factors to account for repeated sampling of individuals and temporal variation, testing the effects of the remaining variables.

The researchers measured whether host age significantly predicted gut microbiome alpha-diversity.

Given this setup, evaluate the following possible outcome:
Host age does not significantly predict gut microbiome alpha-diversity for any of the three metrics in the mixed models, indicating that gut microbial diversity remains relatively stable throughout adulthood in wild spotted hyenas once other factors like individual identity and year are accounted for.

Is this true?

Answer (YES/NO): NO